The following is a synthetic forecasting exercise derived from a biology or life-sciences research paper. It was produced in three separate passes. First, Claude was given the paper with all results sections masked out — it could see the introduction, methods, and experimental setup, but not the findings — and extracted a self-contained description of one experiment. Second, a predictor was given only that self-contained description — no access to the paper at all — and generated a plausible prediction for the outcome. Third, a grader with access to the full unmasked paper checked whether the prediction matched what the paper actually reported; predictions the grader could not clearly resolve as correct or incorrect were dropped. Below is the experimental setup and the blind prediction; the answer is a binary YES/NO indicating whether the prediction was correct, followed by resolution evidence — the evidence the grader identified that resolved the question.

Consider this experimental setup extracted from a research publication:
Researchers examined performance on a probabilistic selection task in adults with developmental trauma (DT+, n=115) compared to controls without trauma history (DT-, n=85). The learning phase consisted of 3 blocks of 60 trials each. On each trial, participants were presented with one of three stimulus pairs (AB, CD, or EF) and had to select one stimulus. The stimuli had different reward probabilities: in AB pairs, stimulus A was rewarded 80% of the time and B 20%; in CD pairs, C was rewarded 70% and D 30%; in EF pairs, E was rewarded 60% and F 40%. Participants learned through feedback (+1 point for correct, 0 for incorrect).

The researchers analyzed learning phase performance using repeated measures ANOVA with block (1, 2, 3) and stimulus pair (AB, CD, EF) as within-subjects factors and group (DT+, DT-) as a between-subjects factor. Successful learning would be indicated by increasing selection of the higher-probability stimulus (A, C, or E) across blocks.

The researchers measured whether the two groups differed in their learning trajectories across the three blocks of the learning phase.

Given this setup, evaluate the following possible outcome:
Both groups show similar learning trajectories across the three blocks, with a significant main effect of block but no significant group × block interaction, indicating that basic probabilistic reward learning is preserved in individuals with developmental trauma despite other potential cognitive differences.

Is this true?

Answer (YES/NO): NO